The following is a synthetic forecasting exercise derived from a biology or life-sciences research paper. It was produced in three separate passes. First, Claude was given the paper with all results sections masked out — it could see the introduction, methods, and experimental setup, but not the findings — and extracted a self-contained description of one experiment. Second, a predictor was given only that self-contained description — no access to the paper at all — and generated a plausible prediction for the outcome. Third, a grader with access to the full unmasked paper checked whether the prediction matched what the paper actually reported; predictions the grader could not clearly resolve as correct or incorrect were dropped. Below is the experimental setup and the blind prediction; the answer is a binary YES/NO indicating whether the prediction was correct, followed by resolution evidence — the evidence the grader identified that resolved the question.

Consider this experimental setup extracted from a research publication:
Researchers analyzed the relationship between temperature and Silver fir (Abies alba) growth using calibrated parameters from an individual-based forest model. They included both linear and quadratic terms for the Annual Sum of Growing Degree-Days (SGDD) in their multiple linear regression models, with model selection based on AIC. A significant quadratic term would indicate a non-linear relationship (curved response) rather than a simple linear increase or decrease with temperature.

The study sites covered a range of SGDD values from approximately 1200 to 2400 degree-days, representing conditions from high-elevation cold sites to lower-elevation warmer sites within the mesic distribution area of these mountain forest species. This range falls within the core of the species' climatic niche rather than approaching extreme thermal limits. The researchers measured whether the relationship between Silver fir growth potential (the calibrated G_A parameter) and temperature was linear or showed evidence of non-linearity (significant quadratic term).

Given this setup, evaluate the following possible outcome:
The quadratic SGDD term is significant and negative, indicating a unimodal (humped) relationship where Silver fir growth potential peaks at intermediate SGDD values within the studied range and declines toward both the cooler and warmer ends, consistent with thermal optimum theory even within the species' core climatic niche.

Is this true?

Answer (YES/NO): NO